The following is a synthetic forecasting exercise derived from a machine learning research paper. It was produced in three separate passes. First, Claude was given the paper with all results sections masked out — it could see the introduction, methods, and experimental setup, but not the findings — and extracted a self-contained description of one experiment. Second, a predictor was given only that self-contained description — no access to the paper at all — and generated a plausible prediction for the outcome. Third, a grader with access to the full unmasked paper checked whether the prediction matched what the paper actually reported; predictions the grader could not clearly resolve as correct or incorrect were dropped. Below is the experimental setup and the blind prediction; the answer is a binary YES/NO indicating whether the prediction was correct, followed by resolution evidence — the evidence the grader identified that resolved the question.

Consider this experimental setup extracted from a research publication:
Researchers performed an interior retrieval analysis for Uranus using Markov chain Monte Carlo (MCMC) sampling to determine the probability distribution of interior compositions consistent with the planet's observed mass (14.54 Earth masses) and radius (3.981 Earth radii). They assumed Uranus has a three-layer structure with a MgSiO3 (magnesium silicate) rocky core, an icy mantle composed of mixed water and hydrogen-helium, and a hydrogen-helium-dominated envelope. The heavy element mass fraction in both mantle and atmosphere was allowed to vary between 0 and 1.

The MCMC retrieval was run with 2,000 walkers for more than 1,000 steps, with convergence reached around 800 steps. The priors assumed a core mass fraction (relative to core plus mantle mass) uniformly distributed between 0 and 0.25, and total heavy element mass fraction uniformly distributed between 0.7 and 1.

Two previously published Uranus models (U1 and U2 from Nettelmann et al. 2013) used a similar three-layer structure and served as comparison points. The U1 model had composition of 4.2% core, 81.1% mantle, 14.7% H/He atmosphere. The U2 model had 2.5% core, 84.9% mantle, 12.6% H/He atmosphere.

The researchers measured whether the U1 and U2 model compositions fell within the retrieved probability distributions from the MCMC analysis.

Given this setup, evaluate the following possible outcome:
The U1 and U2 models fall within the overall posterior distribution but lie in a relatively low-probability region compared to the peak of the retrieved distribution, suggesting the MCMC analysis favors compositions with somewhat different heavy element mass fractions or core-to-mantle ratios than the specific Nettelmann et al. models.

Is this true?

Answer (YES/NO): NO